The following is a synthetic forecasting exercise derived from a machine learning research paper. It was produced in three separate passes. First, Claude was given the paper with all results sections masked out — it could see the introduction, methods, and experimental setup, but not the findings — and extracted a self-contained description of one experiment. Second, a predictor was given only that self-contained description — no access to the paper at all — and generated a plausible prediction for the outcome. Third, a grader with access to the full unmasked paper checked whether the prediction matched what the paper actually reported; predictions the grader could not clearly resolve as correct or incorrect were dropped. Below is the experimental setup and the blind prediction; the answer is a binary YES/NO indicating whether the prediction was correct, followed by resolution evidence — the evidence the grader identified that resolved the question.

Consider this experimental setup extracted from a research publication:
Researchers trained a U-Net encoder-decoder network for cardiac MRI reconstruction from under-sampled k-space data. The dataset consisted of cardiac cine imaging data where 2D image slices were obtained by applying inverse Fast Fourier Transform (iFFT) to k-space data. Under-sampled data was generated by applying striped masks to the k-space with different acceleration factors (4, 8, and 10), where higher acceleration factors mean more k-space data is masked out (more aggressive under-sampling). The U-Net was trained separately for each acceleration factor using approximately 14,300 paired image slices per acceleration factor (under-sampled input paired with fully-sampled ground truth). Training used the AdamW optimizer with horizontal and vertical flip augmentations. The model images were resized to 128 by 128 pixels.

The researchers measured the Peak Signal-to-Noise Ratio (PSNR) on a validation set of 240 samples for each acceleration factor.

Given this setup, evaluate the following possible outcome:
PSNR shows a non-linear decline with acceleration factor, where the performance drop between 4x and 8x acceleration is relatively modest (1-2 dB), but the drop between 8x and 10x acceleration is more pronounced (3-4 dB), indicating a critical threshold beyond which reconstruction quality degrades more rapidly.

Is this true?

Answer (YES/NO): NO